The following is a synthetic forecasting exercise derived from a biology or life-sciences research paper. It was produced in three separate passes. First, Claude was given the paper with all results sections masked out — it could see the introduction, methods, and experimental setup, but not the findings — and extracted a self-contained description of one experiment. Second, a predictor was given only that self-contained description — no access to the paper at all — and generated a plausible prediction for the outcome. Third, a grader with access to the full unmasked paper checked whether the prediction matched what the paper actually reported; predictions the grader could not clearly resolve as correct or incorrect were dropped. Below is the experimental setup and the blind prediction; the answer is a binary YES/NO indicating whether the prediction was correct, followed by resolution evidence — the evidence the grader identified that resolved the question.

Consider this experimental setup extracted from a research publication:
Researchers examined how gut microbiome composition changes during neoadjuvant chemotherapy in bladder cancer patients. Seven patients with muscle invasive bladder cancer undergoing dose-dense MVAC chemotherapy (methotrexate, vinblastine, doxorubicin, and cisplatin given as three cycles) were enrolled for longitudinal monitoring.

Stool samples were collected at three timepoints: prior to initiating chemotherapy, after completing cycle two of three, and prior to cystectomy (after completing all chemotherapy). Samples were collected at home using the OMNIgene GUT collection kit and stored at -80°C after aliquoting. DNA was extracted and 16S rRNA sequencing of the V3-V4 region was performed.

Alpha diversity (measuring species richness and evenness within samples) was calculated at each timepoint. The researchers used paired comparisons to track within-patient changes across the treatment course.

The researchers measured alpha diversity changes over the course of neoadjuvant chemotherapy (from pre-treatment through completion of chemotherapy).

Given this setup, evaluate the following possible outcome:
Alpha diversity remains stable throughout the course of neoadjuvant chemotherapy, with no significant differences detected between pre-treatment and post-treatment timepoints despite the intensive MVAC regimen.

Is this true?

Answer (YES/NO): YES